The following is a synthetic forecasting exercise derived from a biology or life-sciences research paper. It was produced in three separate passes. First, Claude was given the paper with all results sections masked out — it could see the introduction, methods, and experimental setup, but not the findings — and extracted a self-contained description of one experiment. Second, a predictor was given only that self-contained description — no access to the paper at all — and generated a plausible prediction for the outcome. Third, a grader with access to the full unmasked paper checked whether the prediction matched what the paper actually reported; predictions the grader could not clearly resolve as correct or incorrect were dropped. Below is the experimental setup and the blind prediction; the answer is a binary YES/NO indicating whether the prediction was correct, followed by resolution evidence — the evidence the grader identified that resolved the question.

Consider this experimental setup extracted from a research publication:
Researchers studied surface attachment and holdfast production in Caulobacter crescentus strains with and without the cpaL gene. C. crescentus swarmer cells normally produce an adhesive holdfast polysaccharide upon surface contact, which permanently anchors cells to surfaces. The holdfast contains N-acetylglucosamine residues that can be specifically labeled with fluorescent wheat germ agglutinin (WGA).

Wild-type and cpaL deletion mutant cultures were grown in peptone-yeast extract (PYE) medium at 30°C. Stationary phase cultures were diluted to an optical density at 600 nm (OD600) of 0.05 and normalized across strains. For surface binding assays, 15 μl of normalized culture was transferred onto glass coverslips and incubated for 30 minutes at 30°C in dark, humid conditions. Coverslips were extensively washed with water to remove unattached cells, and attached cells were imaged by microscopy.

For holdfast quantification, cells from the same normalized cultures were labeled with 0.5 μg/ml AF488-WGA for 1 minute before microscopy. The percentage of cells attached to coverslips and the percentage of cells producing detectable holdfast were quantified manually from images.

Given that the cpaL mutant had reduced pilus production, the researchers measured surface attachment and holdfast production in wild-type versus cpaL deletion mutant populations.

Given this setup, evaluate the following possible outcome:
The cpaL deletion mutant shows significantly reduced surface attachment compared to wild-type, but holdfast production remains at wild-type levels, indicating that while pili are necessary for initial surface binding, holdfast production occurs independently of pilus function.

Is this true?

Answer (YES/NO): NO